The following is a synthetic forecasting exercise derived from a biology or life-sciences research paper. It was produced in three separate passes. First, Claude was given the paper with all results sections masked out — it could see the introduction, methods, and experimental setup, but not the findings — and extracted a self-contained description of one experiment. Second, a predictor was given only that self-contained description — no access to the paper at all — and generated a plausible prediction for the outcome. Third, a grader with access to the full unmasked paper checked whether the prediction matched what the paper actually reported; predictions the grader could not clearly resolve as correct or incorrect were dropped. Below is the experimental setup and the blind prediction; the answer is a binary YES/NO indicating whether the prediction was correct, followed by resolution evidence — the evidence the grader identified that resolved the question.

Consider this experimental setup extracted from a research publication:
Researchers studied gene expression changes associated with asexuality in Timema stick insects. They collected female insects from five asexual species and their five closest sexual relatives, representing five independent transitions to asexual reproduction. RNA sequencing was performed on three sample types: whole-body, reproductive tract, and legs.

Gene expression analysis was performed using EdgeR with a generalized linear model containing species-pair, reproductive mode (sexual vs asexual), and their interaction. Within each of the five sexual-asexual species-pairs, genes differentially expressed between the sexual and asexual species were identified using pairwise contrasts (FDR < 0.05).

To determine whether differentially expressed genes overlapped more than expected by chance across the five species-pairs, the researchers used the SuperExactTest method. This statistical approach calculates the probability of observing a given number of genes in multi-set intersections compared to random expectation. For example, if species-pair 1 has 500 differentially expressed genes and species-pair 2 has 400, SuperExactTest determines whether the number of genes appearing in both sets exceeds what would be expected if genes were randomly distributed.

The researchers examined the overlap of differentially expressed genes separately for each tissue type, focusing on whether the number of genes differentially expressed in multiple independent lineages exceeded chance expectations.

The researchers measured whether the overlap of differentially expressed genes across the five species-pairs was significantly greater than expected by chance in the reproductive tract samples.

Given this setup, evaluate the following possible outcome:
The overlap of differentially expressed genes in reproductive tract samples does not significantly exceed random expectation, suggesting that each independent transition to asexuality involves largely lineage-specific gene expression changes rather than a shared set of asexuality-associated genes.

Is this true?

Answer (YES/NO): YES